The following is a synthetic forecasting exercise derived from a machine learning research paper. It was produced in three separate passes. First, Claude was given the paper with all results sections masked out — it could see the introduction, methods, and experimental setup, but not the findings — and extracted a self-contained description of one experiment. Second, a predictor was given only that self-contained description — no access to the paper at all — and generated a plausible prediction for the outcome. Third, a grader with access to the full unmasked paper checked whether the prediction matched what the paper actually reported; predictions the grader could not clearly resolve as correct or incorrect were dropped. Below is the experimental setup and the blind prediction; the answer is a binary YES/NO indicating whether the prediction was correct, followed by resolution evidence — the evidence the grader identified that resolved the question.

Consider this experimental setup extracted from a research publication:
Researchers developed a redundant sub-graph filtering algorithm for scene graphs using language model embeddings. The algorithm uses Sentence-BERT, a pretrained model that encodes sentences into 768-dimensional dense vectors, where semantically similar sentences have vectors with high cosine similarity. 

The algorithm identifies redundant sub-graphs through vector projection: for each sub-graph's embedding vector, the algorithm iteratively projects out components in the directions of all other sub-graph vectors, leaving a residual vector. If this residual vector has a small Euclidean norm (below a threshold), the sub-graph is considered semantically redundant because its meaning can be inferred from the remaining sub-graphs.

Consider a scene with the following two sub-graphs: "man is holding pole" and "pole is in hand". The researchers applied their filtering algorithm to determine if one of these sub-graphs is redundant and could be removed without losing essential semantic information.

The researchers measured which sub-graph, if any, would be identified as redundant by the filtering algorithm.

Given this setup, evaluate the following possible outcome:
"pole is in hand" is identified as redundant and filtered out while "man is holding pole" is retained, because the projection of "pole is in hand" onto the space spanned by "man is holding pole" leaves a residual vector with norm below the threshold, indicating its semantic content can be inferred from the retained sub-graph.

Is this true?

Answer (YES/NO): YES